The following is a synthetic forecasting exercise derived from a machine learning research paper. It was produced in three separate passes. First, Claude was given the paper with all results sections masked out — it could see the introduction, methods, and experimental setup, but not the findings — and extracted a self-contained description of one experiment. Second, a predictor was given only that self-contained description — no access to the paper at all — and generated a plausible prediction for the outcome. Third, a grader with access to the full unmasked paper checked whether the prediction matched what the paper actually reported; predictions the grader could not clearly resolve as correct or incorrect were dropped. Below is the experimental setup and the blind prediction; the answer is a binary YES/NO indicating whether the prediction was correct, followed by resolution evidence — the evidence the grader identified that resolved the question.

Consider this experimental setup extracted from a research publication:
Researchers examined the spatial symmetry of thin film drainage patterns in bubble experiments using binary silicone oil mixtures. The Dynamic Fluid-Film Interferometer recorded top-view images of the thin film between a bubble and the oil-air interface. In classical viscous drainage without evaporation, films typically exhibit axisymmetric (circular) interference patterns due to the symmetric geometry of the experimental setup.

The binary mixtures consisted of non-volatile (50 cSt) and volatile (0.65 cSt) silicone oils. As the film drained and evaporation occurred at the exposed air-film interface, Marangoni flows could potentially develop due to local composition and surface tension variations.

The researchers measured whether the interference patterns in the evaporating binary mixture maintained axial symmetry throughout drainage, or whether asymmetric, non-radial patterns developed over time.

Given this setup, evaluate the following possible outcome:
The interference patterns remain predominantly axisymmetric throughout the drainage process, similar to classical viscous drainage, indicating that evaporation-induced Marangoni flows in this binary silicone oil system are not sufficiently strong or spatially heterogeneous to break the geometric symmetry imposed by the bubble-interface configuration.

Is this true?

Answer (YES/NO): NO